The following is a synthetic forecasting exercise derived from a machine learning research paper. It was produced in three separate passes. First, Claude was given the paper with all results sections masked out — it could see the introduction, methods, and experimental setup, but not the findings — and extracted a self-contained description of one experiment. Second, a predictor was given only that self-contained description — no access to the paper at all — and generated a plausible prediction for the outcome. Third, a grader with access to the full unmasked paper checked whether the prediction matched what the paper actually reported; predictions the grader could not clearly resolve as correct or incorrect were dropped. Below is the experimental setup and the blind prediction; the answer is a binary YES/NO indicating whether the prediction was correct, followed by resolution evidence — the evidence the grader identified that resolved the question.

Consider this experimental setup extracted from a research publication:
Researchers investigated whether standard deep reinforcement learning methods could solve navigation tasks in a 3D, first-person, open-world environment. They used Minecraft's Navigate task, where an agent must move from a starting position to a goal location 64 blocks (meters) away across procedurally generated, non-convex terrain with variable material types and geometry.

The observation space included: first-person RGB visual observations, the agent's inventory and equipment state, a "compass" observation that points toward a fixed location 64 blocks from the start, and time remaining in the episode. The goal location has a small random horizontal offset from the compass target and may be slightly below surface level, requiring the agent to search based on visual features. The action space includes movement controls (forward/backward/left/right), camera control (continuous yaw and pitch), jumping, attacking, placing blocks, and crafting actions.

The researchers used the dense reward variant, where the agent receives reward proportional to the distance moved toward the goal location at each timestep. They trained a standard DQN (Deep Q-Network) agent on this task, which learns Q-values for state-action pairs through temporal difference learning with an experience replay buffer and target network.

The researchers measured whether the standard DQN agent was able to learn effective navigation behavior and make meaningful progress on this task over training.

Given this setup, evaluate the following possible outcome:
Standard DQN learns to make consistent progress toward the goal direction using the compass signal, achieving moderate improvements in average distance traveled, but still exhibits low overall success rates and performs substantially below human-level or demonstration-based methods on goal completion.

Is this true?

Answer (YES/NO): YES